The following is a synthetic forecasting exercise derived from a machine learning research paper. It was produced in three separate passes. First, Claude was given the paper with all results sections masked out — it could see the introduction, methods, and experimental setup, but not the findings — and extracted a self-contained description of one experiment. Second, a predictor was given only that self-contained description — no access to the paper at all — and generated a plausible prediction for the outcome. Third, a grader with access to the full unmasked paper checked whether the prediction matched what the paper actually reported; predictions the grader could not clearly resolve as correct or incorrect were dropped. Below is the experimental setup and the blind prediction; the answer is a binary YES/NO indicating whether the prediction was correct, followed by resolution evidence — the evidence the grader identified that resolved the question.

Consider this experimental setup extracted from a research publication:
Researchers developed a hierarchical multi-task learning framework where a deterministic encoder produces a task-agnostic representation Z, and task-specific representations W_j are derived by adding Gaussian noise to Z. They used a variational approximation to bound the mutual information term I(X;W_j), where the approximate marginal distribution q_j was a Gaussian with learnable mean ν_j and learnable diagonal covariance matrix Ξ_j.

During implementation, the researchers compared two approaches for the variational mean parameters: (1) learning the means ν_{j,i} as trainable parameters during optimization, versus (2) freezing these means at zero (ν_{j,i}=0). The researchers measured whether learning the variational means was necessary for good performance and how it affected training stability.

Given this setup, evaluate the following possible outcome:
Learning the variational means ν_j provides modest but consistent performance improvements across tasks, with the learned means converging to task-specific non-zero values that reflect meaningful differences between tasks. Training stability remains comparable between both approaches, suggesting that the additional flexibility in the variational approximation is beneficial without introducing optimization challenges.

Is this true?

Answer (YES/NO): NO